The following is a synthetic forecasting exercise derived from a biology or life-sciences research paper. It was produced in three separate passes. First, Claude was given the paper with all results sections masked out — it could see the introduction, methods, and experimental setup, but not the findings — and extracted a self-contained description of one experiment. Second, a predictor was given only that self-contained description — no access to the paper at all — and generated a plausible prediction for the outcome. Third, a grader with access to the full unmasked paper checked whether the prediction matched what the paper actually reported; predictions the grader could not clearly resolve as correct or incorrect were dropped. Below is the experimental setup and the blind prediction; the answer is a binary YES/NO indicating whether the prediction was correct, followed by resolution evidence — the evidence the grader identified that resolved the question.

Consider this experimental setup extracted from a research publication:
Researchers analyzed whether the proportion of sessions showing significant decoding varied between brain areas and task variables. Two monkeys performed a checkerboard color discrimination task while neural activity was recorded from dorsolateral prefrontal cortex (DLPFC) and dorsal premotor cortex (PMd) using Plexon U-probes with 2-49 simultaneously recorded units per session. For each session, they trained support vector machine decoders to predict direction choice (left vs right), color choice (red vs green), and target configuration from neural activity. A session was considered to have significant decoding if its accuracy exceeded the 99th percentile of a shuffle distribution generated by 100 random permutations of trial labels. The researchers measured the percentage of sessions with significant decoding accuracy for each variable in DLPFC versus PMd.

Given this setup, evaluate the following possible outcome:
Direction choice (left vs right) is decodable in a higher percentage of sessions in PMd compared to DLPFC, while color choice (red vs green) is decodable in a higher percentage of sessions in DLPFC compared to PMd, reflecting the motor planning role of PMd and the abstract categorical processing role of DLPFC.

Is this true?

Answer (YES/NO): NO